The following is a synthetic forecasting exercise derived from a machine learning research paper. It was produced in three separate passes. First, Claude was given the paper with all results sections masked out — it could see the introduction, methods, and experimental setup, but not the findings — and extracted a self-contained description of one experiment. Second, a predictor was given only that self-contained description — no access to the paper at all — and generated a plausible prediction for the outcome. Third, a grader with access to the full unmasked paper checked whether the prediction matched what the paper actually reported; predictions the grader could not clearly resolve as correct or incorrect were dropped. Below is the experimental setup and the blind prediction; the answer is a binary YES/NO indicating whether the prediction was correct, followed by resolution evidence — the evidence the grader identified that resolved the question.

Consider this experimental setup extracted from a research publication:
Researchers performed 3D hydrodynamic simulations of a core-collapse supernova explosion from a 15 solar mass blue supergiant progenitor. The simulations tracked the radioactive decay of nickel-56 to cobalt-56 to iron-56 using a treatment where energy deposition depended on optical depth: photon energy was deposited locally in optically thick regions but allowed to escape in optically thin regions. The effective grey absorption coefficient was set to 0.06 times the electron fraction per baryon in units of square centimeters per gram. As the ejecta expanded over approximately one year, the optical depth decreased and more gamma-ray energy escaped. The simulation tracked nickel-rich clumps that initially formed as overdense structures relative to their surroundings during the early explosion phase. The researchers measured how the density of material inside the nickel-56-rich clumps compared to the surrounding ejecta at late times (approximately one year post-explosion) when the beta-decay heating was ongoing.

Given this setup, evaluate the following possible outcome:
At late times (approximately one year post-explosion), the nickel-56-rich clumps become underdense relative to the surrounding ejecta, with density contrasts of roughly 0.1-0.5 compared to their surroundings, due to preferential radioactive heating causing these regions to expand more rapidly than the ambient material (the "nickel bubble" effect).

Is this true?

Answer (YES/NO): YES